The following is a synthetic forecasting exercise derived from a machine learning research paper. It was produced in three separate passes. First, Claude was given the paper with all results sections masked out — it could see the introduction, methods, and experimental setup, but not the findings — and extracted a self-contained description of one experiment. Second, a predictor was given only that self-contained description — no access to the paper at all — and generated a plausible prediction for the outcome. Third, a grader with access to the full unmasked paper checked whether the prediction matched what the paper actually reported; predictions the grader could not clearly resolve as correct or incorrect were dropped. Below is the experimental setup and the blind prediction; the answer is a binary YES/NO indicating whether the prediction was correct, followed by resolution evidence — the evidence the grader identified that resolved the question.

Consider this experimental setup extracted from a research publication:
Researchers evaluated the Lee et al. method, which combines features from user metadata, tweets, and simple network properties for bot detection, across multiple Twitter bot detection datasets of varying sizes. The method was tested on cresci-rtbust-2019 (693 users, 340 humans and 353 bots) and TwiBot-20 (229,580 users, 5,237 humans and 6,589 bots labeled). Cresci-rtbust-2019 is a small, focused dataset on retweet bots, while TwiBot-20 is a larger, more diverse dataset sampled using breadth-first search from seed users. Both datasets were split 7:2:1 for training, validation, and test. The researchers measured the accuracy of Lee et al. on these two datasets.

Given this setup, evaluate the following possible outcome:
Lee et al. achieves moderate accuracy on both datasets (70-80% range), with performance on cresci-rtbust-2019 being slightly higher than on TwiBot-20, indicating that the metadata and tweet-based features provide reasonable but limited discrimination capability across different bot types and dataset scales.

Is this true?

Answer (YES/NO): NO